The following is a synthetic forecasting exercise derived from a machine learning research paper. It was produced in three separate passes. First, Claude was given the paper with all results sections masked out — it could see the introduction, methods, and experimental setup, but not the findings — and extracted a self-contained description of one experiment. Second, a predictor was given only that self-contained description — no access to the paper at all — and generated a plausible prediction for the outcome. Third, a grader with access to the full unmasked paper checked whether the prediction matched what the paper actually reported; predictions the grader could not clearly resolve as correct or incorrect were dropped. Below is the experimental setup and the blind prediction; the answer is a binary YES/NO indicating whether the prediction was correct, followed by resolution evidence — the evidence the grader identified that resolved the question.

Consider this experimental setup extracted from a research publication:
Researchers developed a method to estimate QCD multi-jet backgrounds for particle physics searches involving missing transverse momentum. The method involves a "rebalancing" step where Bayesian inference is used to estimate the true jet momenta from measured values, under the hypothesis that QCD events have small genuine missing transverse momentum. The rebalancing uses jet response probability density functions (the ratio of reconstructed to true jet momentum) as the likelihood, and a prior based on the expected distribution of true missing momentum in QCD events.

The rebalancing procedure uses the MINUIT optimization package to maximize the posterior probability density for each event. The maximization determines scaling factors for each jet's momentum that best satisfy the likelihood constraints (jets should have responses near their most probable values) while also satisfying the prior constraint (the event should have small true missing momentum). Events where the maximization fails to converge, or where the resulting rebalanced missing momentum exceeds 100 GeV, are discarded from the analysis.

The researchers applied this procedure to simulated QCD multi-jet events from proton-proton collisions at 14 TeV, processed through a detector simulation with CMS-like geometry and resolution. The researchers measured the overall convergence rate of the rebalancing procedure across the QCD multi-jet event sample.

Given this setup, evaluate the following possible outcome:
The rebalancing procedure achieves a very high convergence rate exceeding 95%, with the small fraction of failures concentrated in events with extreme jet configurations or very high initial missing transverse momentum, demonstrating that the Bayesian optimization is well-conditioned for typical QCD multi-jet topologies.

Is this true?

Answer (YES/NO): YES